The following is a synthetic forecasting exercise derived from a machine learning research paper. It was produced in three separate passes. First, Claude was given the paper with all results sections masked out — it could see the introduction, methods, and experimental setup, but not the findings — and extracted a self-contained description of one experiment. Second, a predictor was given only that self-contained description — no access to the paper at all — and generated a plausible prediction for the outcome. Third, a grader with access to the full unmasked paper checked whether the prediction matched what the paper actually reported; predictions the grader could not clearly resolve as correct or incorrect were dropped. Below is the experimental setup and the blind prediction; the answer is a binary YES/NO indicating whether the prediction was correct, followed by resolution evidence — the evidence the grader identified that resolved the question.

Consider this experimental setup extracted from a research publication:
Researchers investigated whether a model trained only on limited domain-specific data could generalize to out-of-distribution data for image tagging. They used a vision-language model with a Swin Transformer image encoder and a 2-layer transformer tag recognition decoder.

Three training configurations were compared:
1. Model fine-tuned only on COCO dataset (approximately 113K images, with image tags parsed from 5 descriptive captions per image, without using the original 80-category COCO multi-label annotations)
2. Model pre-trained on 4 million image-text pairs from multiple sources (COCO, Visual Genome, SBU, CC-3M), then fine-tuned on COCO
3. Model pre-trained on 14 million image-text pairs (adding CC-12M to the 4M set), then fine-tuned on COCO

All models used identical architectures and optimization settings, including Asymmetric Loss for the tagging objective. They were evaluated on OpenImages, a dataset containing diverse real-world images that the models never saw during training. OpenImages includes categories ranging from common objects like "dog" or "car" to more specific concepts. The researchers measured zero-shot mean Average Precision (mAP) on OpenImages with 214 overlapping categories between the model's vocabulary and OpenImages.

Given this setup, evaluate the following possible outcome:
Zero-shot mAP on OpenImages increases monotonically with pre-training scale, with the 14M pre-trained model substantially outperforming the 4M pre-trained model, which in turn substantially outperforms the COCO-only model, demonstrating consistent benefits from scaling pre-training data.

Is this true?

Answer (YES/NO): NO